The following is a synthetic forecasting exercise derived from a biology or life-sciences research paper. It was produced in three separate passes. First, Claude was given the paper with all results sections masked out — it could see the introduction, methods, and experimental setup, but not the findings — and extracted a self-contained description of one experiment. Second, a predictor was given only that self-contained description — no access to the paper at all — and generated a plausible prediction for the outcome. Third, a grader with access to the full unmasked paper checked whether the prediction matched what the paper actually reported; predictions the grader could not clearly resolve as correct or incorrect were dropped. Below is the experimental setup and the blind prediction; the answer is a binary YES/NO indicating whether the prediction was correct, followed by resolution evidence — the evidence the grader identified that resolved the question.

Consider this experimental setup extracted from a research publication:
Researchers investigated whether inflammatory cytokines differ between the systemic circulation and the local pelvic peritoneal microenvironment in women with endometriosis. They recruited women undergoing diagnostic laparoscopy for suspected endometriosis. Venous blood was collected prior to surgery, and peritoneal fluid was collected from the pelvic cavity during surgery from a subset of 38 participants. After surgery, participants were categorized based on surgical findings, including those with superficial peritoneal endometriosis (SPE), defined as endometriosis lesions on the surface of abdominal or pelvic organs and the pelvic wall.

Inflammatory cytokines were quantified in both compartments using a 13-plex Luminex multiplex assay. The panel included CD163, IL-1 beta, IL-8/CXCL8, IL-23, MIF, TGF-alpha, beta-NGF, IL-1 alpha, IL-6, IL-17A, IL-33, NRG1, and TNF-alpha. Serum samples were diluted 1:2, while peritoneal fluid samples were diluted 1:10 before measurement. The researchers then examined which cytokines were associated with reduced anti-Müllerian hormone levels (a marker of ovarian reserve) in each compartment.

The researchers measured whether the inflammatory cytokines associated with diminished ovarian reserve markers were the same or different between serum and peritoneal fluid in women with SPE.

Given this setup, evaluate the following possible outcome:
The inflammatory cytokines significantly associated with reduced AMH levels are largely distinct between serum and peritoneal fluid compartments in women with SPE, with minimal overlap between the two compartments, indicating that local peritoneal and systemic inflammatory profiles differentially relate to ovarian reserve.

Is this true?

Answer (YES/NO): YES